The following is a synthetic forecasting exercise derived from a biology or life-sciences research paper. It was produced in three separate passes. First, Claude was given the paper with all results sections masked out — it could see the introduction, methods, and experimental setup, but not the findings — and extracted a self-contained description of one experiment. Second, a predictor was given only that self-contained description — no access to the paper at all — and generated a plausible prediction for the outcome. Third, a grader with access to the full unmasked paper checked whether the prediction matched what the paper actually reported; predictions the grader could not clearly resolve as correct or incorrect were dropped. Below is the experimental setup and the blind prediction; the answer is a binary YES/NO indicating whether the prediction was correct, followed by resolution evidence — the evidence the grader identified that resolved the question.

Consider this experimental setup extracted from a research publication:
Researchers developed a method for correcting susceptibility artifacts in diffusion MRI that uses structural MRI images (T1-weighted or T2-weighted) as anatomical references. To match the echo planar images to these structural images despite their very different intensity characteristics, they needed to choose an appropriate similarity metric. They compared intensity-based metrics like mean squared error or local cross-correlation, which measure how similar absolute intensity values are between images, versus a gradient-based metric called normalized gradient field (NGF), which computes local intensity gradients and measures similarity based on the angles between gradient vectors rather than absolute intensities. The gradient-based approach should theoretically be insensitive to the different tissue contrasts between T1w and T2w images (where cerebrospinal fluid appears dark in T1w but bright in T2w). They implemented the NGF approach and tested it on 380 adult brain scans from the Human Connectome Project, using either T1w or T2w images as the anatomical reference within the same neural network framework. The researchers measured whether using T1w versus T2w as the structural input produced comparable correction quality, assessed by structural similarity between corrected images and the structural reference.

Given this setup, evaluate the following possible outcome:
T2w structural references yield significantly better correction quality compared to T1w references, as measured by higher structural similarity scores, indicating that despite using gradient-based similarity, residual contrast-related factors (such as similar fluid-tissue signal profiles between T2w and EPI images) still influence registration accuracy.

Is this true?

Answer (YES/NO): NO